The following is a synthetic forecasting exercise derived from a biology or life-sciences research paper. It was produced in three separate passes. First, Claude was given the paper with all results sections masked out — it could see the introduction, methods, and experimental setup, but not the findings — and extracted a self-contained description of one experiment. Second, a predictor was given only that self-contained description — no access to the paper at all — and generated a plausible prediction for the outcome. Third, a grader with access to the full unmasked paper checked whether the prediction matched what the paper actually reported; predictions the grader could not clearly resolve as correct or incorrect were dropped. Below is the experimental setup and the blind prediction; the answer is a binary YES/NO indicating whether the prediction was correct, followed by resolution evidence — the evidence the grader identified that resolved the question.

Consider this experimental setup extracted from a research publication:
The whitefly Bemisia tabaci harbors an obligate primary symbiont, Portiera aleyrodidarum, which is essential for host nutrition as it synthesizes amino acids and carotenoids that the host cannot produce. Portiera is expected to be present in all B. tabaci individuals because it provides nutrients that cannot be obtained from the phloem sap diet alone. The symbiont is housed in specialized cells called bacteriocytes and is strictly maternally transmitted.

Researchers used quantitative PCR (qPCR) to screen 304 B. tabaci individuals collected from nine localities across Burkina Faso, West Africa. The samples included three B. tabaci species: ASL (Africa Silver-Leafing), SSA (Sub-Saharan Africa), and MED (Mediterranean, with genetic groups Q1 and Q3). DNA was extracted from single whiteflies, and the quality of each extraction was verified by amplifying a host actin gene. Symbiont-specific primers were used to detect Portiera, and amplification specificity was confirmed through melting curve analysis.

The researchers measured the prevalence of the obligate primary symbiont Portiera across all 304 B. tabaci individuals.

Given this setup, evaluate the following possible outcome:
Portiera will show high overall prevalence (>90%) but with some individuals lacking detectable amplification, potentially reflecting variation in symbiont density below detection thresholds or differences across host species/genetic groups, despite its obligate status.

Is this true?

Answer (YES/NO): YES